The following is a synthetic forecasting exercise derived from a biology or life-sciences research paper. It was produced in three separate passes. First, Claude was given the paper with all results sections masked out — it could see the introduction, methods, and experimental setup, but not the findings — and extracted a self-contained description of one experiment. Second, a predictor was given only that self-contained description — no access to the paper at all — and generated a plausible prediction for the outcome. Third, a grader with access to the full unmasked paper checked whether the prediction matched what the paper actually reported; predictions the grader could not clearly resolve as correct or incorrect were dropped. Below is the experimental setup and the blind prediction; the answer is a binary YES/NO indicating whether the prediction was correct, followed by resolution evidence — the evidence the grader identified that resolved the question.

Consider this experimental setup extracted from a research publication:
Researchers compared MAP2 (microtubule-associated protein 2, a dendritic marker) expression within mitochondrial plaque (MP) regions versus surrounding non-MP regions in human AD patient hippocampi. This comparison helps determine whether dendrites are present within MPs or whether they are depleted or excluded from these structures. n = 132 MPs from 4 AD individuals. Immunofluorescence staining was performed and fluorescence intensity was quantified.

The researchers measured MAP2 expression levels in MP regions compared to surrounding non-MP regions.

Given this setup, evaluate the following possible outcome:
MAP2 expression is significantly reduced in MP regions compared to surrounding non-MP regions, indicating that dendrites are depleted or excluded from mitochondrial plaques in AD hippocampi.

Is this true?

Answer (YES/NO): YES